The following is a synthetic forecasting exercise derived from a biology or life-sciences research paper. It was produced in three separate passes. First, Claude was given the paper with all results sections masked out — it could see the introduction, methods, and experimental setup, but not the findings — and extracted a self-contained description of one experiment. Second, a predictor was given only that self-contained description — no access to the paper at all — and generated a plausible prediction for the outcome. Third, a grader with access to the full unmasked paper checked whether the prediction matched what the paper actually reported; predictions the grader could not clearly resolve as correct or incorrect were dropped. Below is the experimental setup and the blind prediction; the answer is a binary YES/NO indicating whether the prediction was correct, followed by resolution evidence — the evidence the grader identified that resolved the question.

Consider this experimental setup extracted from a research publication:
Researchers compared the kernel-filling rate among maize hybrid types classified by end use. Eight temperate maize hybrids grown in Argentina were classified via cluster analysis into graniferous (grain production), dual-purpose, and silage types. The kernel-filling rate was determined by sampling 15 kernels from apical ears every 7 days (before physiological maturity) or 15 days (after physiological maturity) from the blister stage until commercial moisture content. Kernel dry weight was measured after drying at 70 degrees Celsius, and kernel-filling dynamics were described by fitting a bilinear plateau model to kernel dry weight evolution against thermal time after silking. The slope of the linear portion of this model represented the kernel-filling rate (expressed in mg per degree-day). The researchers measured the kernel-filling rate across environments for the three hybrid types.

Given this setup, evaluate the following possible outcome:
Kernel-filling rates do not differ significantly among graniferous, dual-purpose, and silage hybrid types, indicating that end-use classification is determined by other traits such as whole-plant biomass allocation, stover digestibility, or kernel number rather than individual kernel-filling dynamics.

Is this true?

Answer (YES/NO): NO